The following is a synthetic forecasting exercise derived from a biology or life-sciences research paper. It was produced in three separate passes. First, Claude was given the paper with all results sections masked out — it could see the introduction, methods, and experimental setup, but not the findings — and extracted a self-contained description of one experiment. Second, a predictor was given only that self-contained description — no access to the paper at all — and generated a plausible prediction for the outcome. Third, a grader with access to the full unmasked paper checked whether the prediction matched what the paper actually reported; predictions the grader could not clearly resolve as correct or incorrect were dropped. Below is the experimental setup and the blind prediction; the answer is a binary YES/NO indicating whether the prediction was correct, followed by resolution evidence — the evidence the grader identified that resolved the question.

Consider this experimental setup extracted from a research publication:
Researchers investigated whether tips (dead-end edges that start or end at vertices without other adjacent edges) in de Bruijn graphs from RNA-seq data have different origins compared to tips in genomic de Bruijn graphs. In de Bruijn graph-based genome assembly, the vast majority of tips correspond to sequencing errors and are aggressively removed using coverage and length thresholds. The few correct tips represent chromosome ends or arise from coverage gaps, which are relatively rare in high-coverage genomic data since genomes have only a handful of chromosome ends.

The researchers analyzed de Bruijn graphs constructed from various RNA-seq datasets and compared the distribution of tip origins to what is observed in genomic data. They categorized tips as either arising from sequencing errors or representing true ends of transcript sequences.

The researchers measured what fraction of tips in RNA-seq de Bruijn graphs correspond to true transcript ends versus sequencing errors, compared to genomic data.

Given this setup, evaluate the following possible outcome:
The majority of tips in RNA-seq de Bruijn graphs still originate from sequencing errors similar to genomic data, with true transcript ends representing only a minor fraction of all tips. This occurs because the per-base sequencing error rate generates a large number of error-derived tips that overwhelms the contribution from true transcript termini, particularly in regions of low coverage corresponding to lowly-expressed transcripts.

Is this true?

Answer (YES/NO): NO